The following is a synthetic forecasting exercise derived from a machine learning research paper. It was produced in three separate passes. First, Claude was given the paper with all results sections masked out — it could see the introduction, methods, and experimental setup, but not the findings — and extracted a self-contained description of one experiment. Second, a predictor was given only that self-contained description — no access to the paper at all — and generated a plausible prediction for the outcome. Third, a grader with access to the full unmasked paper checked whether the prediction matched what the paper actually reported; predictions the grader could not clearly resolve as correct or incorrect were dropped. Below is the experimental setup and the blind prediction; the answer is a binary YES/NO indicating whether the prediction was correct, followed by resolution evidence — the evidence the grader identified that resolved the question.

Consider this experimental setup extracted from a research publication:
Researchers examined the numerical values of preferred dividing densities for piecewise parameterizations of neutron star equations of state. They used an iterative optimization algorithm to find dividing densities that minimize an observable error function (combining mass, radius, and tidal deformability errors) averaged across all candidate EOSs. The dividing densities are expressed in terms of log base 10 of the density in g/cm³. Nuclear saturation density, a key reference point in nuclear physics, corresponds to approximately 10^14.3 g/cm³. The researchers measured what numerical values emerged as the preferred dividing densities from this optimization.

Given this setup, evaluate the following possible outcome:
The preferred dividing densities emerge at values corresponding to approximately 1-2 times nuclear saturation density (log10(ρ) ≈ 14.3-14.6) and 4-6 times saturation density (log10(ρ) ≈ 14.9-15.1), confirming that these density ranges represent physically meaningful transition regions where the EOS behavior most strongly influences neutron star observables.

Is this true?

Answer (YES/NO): NO